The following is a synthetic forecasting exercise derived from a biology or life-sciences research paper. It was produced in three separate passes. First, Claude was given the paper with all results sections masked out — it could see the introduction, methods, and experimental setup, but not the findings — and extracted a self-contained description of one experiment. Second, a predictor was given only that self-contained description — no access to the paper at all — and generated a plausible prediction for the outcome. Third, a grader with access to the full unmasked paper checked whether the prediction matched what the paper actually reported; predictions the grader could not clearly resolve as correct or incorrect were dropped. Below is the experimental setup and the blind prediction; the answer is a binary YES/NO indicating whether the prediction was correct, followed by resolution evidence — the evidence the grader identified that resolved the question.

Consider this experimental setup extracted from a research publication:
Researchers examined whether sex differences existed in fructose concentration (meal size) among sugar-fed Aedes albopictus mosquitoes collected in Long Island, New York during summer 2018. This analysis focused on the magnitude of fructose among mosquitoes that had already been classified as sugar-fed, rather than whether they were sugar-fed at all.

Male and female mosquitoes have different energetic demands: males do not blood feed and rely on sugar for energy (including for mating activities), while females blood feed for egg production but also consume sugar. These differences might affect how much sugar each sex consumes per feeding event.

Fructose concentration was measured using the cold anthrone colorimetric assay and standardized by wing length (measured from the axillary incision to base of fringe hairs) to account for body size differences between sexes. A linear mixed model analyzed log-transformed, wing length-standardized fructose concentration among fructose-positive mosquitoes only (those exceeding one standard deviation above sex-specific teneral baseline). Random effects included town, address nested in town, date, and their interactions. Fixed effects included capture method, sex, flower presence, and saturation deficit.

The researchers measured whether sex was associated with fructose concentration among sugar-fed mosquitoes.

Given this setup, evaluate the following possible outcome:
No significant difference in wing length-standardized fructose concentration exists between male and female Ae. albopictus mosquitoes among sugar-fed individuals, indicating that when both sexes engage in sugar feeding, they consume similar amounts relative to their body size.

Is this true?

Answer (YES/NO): NO